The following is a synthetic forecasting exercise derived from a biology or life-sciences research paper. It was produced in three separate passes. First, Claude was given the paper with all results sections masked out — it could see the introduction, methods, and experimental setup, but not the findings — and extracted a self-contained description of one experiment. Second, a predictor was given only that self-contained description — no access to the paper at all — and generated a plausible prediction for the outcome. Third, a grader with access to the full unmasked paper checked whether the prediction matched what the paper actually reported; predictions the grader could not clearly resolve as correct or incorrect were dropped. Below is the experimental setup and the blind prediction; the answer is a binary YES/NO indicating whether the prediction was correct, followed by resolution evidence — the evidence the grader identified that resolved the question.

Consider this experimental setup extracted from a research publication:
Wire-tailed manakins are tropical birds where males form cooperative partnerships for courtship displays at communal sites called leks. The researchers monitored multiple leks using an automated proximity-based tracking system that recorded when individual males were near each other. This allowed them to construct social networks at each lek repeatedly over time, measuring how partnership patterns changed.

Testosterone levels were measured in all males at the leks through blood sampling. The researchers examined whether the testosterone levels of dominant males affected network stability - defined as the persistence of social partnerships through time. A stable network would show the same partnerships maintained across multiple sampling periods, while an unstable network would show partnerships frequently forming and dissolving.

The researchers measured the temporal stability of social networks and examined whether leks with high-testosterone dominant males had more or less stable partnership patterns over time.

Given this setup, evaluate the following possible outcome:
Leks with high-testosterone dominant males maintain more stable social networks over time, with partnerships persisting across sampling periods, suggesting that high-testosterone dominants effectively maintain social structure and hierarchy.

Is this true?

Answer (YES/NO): NO